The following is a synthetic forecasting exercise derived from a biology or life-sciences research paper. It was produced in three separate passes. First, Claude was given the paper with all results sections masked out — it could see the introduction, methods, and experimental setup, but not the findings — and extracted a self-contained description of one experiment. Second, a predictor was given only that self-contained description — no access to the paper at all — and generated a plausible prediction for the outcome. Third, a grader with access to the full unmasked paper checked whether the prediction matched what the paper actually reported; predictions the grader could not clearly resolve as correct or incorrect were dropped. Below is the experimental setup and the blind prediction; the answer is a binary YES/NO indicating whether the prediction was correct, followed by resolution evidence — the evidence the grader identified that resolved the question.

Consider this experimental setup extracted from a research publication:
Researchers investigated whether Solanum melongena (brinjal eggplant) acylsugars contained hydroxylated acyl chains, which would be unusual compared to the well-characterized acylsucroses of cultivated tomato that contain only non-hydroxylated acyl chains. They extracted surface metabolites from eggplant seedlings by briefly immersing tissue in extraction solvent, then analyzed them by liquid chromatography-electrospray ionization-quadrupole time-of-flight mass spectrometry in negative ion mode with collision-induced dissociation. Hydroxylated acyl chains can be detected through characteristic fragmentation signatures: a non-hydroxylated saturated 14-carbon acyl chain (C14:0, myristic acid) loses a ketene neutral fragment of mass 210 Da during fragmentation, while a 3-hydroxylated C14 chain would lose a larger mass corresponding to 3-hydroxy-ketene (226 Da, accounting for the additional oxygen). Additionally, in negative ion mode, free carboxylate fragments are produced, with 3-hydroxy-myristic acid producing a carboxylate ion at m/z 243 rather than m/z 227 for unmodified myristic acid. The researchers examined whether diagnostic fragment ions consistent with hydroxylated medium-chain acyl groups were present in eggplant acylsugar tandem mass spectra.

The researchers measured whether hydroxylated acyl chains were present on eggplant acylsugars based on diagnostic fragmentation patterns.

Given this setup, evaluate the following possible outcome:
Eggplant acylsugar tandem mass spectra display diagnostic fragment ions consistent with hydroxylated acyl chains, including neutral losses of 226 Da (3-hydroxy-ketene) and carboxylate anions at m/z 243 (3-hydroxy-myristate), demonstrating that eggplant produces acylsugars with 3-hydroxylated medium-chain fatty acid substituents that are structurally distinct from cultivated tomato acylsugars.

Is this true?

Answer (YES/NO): YES